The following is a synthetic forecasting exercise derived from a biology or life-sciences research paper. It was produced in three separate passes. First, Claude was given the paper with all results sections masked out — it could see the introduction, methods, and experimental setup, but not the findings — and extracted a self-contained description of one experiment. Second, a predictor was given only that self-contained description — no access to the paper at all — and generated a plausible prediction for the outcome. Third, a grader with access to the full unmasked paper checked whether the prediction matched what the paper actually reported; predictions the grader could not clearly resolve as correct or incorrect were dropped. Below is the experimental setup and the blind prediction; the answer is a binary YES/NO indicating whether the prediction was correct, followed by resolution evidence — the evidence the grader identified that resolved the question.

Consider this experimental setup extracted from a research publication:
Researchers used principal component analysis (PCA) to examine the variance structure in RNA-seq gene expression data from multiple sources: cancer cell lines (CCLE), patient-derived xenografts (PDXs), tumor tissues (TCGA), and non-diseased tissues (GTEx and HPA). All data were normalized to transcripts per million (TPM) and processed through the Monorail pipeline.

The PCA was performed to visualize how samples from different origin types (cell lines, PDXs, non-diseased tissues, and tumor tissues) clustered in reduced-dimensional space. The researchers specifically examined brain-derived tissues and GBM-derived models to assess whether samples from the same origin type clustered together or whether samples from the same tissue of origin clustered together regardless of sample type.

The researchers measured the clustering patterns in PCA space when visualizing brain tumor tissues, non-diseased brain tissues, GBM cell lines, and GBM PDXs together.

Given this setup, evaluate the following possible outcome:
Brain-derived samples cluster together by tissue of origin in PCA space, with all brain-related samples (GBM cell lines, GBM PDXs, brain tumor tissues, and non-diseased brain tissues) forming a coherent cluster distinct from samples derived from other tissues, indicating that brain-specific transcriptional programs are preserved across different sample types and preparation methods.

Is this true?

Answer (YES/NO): NO